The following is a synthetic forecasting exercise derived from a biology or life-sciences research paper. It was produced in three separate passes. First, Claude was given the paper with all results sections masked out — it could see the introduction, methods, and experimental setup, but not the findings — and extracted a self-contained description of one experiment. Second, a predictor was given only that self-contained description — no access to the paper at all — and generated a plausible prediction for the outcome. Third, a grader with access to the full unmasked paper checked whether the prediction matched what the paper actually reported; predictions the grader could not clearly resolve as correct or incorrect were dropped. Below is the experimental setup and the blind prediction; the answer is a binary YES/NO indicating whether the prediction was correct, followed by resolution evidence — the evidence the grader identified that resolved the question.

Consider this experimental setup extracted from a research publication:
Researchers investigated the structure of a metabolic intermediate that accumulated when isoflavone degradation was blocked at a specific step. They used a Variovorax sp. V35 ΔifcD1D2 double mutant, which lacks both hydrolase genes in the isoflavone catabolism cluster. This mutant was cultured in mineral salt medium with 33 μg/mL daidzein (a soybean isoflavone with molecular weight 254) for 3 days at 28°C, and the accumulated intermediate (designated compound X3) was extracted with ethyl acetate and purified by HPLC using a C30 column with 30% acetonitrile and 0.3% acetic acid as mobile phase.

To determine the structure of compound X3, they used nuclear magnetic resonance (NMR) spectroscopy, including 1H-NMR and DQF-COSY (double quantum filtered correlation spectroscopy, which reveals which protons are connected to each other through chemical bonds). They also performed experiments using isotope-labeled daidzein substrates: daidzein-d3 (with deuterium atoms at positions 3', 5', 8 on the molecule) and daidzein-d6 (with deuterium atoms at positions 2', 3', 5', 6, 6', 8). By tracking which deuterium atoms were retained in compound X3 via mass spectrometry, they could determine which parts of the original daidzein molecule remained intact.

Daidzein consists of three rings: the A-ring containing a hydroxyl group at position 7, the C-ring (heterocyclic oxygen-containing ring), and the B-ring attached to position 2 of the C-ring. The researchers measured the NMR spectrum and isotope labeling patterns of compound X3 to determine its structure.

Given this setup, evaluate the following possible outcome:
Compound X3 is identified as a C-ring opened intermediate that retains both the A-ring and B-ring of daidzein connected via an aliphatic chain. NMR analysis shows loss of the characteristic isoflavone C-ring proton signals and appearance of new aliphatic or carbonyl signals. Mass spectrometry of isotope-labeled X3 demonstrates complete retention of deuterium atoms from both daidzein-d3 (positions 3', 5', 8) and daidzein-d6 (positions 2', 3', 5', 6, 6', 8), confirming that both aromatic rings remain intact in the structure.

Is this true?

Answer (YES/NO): NO